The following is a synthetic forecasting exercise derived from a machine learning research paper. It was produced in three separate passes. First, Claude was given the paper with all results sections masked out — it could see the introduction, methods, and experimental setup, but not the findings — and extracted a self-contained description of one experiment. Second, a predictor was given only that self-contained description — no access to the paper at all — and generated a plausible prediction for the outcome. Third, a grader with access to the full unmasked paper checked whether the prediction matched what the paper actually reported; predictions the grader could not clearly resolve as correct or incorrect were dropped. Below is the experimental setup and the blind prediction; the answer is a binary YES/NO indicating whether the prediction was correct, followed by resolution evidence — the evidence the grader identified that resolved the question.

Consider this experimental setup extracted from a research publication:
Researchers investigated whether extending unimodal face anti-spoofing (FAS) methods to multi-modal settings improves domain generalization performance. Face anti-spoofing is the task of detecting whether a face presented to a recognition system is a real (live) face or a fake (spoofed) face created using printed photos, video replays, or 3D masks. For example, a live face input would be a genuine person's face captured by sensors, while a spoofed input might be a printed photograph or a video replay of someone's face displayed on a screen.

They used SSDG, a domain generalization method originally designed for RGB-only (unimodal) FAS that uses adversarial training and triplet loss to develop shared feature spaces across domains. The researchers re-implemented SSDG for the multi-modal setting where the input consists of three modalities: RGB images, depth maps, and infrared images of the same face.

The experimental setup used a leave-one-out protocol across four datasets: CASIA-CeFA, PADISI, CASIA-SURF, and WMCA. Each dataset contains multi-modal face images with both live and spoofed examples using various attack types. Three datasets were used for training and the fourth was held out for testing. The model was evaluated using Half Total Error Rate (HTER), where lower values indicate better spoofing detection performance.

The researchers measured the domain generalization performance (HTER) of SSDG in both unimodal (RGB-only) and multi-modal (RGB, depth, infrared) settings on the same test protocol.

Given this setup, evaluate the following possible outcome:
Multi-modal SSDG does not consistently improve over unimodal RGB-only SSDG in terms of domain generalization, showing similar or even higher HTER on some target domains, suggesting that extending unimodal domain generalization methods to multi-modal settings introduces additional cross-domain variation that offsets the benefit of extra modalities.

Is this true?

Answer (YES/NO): YES